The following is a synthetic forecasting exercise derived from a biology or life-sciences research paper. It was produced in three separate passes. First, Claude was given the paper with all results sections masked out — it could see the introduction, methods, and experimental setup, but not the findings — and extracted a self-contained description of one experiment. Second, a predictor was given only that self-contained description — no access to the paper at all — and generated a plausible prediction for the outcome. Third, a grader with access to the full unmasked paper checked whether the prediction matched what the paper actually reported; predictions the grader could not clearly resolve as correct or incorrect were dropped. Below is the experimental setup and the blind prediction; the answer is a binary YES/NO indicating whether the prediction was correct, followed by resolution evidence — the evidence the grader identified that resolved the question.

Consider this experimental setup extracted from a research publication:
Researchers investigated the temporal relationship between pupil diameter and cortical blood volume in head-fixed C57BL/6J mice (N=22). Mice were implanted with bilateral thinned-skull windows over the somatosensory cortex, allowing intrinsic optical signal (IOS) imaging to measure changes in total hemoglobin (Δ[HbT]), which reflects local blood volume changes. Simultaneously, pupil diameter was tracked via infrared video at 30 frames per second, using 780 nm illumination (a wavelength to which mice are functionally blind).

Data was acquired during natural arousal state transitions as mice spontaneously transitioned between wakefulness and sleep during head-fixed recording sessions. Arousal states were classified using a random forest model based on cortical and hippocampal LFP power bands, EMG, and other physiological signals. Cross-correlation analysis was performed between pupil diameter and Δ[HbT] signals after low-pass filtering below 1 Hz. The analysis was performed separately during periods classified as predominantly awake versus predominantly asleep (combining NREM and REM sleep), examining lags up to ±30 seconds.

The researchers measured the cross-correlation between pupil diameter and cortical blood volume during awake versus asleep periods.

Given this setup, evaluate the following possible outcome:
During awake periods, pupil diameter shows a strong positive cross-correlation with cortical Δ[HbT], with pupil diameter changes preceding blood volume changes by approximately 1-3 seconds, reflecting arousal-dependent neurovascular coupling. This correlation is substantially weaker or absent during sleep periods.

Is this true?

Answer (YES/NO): NO